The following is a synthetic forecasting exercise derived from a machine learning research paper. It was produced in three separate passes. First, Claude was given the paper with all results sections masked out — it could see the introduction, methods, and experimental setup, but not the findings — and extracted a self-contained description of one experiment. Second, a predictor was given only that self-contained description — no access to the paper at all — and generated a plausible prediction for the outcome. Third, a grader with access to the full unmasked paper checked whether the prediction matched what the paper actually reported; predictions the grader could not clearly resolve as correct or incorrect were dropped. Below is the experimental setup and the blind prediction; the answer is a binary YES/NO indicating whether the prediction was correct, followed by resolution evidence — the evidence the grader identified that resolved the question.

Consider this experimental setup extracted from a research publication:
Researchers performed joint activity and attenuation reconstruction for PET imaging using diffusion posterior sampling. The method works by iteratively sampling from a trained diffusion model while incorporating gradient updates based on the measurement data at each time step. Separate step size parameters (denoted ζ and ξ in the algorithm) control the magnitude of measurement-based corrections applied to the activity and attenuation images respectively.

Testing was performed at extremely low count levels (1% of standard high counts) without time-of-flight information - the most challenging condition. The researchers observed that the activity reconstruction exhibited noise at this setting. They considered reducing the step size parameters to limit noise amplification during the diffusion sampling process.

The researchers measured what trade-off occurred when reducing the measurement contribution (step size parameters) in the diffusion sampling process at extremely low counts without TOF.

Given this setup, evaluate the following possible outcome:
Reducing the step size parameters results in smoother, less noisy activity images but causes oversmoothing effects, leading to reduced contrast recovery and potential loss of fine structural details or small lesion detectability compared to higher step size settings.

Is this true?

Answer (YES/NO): NO